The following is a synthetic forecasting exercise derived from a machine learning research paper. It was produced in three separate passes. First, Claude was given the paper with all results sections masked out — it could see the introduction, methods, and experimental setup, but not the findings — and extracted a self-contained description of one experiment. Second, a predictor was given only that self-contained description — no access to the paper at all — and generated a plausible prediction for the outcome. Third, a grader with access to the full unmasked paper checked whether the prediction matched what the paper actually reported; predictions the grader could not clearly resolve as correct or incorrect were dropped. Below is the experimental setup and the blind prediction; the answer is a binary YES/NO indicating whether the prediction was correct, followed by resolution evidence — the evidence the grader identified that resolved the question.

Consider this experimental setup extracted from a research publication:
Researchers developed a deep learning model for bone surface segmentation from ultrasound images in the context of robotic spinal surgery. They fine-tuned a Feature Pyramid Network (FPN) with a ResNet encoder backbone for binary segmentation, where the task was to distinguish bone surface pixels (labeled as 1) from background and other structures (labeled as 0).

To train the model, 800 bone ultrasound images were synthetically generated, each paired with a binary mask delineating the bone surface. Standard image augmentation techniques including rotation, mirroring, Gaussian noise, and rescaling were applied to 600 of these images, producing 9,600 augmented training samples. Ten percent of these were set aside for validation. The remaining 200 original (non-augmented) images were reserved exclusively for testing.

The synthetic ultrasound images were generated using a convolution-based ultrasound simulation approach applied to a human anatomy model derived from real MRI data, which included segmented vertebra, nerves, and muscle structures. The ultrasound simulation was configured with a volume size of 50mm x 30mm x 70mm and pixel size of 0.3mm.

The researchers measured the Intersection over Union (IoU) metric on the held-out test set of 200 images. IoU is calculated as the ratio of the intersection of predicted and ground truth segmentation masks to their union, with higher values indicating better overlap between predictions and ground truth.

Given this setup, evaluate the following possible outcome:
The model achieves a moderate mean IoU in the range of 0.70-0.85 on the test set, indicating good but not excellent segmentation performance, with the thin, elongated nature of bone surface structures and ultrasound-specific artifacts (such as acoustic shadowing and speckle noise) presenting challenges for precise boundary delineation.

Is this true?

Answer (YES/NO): NO